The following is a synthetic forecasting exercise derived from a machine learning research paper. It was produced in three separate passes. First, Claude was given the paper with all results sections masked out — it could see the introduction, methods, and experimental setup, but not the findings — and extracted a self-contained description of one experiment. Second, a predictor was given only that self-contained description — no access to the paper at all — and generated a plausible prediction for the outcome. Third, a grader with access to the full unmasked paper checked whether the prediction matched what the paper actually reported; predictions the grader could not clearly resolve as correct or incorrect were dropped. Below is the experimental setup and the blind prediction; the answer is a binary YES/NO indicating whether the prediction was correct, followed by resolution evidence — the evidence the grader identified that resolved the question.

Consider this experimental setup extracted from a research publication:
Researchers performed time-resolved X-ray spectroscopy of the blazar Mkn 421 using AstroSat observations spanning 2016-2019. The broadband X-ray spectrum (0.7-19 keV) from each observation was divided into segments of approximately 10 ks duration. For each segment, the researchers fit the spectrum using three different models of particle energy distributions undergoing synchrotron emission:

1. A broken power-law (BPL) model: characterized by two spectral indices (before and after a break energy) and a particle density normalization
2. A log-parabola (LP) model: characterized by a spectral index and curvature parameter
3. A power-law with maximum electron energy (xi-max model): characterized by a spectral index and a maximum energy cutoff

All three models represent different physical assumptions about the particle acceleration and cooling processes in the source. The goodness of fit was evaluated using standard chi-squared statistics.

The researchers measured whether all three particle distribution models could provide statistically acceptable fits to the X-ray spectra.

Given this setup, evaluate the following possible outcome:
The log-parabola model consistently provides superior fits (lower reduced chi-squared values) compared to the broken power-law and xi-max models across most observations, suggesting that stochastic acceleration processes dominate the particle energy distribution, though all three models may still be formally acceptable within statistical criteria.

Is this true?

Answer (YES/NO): NO